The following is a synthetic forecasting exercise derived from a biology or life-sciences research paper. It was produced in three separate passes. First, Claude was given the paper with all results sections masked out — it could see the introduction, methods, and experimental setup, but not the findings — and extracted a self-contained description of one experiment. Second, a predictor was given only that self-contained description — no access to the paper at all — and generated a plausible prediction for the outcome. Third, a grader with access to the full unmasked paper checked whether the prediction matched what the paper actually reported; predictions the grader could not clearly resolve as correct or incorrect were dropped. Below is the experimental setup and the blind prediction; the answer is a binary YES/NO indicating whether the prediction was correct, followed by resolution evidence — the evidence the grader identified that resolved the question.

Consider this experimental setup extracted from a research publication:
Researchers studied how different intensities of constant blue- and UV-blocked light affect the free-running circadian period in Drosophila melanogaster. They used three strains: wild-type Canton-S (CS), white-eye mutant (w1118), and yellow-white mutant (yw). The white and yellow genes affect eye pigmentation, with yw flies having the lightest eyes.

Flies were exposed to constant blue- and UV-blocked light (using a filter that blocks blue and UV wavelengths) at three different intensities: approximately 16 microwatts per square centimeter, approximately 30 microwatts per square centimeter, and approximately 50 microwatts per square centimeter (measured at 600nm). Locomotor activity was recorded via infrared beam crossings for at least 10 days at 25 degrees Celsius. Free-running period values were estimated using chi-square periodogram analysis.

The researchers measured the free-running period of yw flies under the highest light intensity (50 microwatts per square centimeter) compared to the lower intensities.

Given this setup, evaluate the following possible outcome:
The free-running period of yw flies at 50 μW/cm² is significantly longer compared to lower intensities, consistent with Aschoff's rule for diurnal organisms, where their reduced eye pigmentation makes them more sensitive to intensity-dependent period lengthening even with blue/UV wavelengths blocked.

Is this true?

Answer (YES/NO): NO